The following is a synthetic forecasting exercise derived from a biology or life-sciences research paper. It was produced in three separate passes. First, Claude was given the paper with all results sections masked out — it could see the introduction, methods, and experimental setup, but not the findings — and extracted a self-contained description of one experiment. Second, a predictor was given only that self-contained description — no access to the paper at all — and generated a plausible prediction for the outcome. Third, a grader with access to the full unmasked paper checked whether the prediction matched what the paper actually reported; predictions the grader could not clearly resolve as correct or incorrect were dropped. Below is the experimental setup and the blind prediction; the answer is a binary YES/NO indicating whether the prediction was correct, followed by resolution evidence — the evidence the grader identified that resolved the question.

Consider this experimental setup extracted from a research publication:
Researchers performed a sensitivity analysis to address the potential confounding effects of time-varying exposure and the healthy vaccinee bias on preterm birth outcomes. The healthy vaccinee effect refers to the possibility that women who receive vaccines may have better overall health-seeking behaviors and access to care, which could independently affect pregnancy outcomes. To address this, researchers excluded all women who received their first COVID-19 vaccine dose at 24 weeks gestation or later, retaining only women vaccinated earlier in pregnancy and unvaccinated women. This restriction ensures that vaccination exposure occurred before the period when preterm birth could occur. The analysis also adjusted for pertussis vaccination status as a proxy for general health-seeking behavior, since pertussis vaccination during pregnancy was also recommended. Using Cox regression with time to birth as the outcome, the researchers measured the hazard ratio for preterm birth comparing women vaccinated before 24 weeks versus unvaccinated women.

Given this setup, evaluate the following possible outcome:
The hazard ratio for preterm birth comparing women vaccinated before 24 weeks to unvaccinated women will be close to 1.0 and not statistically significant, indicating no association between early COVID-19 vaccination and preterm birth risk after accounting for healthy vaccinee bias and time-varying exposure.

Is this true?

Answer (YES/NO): NO